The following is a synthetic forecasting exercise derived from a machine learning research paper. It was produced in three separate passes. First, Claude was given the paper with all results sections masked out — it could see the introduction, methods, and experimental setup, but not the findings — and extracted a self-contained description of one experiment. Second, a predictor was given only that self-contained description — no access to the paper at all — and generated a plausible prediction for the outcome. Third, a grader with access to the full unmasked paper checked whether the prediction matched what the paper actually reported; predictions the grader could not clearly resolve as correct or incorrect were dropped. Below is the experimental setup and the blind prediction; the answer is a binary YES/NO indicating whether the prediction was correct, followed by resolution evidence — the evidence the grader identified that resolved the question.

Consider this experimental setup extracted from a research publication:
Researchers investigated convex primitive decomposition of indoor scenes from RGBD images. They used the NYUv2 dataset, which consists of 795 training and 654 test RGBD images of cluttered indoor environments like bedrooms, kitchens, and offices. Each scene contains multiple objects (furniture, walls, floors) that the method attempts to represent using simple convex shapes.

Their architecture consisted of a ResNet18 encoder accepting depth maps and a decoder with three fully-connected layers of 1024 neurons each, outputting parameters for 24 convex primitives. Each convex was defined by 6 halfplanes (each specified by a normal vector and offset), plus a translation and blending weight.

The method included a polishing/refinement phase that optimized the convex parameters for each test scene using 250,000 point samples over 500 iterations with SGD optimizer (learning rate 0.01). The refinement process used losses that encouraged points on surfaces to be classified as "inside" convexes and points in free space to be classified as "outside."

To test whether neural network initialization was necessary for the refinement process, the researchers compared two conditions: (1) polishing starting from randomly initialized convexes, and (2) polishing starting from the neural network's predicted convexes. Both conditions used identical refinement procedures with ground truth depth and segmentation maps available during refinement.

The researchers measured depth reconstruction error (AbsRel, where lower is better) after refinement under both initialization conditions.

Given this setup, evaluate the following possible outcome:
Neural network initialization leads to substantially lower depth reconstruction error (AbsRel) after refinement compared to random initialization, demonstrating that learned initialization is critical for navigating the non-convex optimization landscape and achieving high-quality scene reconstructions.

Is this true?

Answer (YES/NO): YES